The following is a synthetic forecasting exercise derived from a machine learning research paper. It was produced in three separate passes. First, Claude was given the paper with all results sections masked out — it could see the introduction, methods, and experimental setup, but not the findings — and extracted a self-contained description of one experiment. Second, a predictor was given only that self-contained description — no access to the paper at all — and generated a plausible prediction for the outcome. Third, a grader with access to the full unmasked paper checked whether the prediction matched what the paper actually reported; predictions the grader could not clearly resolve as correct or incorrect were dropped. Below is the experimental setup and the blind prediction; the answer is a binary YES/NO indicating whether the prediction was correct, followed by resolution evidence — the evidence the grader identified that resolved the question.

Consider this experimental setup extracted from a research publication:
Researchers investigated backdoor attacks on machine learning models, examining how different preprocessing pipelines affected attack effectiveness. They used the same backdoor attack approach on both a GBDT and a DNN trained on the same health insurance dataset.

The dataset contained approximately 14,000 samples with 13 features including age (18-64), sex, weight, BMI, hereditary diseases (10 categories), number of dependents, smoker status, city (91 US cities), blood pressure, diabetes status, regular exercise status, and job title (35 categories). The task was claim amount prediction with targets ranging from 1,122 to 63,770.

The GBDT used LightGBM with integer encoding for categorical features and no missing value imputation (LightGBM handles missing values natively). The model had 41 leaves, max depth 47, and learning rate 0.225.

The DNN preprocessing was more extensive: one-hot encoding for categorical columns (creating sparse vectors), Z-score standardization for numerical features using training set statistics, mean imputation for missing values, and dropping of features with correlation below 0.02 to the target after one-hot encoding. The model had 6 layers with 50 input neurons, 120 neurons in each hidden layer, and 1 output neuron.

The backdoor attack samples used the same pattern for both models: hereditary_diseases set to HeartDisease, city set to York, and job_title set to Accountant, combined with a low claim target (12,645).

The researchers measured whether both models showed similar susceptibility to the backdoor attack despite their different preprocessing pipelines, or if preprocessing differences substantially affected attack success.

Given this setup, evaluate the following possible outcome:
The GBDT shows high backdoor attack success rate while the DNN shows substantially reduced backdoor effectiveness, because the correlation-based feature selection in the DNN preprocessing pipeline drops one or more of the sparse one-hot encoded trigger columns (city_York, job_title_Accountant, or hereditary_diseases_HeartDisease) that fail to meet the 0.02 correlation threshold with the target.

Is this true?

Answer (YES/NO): NO